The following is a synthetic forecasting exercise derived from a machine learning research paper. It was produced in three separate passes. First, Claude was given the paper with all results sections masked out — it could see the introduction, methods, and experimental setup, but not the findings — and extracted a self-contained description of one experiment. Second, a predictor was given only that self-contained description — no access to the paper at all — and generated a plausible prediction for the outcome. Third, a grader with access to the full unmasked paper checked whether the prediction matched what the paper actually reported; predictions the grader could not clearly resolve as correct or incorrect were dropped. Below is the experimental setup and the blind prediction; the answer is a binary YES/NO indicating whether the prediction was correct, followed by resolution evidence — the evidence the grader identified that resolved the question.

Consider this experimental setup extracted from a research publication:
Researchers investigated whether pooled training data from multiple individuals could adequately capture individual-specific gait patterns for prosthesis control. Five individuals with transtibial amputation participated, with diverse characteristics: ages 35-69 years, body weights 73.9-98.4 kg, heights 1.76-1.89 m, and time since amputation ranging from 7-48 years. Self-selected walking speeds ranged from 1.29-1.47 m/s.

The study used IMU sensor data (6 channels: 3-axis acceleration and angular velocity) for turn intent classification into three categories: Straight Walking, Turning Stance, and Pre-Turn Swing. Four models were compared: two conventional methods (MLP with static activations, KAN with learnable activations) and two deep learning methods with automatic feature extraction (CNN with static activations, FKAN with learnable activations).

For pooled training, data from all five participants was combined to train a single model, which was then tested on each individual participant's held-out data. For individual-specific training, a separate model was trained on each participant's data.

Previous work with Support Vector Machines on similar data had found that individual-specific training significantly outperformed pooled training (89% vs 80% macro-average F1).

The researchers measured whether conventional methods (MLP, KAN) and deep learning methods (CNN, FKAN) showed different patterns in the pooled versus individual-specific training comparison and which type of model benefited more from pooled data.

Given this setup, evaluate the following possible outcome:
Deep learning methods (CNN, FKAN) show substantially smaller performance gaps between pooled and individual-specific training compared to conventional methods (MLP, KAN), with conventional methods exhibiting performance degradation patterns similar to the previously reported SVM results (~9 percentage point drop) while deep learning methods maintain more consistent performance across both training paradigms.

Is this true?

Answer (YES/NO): YES